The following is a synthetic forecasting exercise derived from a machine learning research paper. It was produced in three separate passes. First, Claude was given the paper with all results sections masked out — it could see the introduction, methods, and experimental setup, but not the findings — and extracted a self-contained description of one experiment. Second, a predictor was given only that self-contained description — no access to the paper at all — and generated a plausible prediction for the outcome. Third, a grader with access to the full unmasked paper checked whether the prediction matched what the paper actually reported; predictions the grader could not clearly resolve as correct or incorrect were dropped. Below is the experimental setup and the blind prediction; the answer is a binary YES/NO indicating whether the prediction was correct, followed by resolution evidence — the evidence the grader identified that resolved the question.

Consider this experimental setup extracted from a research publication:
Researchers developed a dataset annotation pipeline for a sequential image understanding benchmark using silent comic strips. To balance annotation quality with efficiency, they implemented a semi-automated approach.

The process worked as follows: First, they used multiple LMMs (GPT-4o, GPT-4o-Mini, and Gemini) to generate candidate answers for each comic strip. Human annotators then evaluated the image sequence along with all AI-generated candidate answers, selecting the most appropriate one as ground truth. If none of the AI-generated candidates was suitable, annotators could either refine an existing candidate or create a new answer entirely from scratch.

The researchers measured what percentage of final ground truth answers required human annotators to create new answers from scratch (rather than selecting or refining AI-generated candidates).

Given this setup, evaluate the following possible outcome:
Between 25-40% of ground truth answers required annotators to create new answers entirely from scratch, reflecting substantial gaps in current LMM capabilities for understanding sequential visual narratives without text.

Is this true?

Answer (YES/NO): YES